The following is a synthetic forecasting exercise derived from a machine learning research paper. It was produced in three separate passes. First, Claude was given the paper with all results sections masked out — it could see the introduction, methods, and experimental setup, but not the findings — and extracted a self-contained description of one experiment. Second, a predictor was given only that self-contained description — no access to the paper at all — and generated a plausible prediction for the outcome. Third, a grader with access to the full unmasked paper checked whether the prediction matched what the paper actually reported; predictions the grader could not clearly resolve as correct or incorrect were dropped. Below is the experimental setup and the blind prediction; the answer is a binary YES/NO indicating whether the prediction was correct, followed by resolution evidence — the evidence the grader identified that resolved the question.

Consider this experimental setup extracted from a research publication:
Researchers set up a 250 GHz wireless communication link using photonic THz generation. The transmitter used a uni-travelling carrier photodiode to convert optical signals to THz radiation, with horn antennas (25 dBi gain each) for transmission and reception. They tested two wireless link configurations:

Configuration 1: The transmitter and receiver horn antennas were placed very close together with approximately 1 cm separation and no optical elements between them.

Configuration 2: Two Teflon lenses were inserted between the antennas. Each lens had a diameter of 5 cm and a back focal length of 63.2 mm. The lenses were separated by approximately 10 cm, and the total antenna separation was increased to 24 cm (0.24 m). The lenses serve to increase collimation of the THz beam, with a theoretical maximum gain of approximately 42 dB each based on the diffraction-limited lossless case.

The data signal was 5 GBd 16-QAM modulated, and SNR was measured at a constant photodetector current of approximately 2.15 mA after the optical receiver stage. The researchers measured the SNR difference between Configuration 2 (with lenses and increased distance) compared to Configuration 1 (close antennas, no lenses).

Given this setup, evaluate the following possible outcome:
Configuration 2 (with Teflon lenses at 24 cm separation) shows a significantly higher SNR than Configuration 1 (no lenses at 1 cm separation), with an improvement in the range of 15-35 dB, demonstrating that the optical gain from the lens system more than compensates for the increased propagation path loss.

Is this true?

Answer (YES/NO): NO